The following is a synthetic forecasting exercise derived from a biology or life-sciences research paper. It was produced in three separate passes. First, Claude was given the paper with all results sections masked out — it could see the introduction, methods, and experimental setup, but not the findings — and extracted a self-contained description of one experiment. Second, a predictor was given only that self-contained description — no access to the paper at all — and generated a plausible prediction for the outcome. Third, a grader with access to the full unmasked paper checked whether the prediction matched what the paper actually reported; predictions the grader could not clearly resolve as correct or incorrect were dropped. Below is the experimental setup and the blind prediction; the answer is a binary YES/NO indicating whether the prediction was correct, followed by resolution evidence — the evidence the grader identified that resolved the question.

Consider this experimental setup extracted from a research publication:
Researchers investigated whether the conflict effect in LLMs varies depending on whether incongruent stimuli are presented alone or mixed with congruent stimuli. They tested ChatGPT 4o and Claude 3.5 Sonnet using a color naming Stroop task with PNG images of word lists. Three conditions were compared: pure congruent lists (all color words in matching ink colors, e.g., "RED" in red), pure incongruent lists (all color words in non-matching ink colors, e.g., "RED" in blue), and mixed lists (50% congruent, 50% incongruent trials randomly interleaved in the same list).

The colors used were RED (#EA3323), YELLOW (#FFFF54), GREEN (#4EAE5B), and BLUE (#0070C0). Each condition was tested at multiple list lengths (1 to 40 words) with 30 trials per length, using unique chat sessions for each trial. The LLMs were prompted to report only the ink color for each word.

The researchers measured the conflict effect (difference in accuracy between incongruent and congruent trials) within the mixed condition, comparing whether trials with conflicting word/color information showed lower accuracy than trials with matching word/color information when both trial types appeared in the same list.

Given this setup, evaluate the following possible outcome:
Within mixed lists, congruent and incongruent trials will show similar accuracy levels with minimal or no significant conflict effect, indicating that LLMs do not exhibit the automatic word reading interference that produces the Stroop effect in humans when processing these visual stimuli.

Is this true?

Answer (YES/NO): NO